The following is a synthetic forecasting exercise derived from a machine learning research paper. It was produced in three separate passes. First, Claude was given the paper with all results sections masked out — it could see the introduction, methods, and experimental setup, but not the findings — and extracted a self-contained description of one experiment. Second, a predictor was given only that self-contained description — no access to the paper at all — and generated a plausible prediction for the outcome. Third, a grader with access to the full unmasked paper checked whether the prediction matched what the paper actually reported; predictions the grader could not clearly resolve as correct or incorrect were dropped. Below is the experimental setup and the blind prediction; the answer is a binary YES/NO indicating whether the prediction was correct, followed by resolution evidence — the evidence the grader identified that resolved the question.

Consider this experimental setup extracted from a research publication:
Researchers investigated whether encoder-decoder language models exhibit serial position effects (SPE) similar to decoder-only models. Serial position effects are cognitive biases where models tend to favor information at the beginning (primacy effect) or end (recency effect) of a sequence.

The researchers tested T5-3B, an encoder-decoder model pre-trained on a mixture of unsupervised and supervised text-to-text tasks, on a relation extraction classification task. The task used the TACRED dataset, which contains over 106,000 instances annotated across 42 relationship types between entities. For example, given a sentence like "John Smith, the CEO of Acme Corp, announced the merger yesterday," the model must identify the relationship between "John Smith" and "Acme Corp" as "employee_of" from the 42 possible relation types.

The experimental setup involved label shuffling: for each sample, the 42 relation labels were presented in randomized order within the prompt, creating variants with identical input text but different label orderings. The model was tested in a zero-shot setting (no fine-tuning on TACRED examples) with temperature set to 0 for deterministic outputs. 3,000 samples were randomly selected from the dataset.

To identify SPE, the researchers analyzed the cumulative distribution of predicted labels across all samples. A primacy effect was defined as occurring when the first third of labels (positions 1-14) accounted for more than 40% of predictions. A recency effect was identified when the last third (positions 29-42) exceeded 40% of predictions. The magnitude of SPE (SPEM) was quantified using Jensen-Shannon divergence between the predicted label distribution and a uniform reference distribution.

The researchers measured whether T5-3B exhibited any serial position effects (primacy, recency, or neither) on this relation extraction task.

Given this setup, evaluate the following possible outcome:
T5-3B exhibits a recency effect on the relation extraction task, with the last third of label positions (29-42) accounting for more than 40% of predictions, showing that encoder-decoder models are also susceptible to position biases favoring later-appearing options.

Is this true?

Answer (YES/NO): NO